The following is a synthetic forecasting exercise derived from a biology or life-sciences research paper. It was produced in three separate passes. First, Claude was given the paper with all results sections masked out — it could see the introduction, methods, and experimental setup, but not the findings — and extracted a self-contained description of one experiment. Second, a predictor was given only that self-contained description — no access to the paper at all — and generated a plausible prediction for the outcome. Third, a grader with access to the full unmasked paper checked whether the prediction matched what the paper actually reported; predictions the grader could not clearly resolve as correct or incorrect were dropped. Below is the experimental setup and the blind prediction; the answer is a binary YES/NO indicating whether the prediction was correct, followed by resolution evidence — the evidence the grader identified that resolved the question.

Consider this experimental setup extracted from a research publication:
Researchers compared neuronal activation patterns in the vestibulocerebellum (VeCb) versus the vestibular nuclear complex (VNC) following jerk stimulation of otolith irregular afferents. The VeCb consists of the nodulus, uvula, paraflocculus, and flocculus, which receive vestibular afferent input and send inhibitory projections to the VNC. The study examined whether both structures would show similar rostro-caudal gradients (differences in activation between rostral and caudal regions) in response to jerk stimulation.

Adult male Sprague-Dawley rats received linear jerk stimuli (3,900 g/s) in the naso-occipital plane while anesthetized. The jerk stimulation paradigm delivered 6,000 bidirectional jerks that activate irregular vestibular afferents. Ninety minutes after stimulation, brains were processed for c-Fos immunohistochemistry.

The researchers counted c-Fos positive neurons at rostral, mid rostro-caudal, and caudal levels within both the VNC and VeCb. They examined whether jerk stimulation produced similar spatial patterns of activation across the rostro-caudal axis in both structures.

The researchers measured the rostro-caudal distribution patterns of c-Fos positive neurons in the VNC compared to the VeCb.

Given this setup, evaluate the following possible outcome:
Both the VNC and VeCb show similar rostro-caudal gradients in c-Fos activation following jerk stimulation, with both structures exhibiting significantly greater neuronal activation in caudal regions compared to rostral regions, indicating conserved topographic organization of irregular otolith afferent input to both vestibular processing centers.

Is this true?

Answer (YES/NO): NO